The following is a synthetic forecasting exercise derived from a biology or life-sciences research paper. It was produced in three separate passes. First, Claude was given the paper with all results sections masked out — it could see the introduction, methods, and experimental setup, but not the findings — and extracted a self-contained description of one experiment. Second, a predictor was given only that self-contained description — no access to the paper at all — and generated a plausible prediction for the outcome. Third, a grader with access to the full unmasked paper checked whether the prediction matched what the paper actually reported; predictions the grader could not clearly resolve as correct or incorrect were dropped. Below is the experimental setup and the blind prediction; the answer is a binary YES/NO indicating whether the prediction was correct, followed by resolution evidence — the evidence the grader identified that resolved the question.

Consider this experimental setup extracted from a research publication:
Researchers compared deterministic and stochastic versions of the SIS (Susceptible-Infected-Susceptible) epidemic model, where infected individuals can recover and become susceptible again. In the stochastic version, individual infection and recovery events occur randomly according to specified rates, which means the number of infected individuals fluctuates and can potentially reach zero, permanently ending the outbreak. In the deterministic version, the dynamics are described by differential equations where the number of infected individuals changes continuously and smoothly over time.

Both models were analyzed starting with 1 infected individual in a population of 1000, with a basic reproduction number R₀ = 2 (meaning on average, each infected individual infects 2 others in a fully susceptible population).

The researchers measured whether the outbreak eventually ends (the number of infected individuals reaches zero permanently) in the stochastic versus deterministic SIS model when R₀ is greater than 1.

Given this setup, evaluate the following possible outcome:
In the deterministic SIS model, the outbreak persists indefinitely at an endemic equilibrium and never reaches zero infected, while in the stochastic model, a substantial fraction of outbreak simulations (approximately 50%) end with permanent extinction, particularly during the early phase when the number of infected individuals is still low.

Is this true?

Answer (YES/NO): NO